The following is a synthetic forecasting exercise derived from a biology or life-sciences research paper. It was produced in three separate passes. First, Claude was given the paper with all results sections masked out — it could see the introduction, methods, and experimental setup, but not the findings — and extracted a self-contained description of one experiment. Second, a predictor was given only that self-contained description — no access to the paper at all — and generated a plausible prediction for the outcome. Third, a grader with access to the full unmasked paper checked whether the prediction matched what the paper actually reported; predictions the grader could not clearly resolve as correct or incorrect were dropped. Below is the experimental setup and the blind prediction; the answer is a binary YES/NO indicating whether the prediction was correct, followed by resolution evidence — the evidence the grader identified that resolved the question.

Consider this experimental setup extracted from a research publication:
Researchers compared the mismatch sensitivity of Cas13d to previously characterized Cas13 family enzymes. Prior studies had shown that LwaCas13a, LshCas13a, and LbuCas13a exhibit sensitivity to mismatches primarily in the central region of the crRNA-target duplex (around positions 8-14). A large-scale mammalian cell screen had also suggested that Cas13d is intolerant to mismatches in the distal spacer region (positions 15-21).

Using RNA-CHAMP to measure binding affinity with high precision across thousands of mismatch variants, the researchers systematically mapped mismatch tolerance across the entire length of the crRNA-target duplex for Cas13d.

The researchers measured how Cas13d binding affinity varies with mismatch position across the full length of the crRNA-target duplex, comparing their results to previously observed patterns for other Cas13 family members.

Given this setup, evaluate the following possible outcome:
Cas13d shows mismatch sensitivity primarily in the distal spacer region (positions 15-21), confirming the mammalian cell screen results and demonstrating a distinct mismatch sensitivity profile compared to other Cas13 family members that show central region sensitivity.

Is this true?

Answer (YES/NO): YES